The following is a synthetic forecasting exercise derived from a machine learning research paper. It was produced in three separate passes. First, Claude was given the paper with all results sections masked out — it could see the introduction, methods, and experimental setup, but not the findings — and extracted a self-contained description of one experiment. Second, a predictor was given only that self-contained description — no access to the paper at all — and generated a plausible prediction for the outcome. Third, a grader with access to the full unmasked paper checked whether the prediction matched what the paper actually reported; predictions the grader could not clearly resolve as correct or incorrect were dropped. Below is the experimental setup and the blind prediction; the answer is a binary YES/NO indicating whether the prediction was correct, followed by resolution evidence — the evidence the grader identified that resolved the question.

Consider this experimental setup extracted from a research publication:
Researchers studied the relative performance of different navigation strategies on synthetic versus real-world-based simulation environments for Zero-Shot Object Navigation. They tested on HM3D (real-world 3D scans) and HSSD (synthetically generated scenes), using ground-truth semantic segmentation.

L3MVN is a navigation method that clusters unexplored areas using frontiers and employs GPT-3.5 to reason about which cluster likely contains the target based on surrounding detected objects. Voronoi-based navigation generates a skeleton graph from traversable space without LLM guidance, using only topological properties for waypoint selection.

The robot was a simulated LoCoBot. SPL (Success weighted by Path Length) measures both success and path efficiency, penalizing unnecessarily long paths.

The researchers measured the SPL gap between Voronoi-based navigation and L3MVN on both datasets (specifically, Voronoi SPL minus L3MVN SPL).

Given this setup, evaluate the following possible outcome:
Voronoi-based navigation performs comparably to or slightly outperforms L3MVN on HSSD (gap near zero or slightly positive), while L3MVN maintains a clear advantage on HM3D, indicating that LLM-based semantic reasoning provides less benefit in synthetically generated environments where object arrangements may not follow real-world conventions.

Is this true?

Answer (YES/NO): NO